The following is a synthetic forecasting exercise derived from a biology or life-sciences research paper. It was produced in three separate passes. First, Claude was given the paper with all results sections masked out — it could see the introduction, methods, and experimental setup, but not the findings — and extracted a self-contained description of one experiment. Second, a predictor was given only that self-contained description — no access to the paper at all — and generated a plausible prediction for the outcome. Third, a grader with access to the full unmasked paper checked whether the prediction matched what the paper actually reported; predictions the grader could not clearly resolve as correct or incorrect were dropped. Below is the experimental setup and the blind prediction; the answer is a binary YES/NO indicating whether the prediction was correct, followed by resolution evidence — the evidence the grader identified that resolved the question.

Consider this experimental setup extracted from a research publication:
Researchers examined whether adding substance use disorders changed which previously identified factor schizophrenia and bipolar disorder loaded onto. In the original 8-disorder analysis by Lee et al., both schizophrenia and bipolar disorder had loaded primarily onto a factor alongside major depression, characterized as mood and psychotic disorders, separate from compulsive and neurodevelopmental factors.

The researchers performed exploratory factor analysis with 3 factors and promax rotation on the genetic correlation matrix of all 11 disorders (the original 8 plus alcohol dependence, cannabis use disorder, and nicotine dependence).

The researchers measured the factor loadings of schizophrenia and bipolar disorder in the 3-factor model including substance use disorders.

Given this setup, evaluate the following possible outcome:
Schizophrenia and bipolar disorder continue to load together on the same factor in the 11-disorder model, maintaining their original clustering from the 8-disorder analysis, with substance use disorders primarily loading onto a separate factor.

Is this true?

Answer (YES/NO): NO